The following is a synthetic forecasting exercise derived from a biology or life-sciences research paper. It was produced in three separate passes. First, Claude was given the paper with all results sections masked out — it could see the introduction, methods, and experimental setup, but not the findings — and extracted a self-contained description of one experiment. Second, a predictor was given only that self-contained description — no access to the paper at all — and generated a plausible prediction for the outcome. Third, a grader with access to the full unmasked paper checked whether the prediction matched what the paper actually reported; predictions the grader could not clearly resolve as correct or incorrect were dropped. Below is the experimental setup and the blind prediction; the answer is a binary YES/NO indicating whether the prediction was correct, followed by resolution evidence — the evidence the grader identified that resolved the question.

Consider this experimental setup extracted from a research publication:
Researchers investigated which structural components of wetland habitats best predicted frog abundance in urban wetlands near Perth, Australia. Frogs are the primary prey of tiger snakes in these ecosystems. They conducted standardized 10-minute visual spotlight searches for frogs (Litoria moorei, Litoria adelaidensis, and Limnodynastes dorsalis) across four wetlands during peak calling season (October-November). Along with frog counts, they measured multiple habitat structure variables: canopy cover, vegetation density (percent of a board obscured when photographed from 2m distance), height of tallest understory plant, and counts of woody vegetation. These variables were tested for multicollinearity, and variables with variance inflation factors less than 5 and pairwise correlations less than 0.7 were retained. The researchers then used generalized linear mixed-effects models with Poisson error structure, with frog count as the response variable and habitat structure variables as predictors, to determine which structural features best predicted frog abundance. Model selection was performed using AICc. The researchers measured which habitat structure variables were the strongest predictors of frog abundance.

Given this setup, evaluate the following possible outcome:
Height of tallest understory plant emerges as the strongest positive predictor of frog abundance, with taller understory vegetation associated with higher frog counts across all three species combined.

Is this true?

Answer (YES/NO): NO